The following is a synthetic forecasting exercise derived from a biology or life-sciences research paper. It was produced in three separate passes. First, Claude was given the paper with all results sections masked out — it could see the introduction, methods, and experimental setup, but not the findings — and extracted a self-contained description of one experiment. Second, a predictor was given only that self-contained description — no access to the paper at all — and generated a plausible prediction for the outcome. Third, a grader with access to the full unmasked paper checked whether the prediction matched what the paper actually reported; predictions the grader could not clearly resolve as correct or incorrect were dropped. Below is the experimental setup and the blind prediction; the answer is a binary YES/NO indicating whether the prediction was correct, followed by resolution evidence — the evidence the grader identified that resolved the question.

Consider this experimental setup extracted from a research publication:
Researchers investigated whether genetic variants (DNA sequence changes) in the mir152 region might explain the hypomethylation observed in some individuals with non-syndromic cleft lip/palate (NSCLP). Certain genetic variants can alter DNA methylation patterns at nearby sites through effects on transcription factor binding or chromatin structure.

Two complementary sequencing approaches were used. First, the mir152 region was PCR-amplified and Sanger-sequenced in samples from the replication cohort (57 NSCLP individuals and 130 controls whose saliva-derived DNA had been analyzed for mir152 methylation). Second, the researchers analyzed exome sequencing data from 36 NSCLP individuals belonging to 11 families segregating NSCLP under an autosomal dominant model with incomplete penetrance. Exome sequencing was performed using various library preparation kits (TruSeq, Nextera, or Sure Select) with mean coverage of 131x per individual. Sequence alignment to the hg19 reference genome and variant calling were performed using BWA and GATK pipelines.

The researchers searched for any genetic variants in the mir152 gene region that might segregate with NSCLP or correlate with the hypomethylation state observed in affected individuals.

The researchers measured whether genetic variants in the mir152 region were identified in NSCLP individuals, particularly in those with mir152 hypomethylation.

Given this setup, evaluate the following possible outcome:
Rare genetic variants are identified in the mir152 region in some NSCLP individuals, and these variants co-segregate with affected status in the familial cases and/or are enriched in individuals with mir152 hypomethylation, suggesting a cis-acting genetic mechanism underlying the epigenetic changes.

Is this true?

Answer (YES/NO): NO